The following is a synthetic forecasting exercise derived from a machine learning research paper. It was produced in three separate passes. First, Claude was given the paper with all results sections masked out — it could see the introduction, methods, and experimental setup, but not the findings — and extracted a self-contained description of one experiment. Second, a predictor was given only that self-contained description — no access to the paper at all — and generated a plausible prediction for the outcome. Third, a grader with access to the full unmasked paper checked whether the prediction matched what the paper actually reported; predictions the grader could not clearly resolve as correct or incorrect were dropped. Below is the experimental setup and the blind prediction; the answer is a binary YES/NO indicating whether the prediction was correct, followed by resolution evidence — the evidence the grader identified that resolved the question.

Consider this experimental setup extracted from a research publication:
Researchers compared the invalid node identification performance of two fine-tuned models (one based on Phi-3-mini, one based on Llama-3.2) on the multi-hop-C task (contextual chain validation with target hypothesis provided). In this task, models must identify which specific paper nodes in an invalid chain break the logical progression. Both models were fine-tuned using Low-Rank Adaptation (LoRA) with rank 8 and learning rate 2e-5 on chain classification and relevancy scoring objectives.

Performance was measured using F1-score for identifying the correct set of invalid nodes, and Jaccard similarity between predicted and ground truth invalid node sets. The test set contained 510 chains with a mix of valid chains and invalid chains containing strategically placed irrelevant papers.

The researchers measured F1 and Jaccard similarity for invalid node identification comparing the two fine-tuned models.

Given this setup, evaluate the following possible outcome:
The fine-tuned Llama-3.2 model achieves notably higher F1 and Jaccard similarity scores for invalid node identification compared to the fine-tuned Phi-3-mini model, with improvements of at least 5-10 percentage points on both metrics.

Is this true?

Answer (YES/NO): NO